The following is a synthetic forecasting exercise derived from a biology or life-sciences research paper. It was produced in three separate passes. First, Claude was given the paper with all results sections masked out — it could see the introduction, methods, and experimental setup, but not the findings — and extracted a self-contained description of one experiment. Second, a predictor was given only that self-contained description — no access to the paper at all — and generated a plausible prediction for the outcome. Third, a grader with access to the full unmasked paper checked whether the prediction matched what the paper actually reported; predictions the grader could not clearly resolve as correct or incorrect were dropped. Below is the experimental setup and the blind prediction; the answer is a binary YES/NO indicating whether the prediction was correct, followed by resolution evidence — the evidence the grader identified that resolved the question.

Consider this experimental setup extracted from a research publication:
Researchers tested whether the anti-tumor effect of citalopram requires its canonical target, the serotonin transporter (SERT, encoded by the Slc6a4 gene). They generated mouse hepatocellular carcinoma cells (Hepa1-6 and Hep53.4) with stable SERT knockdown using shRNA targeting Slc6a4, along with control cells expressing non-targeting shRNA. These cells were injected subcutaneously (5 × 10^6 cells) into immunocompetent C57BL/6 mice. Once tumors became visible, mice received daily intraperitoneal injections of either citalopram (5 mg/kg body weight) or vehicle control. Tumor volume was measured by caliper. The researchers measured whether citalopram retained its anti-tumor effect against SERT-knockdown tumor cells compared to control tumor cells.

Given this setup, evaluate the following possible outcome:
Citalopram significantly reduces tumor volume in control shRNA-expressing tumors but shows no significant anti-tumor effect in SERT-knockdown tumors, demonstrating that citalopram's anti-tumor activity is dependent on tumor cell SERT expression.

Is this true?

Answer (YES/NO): NO